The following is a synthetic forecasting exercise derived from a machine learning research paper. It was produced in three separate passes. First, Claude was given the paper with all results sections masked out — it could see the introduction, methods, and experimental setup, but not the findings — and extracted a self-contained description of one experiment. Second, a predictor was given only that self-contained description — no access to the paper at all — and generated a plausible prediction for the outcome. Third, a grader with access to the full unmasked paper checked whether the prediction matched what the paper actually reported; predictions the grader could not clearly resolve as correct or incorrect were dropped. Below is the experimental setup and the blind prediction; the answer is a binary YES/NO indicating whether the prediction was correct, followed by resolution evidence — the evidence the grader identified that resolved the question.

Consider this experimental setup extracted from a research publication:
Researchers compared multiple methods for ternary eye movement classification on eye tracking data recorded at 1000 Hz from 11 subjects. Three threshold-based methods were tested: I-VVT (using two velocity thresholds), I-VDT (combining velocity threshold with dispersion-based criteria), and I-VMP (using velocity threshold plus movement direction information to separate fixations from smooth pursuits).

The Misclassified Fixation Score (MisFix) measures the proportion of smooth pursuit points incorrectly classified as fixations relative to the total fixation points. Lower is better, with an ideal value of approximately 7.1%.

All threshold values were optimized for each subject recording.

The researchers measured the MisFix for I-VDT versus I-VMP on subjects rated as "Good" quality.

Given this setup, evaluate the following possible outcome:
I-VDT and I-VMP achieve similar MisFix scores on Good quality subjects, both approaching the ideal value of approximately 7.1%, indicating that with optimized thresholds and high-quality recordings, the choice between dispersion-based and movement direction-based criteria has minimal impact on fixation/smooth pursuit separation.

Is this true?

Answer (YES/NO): NO